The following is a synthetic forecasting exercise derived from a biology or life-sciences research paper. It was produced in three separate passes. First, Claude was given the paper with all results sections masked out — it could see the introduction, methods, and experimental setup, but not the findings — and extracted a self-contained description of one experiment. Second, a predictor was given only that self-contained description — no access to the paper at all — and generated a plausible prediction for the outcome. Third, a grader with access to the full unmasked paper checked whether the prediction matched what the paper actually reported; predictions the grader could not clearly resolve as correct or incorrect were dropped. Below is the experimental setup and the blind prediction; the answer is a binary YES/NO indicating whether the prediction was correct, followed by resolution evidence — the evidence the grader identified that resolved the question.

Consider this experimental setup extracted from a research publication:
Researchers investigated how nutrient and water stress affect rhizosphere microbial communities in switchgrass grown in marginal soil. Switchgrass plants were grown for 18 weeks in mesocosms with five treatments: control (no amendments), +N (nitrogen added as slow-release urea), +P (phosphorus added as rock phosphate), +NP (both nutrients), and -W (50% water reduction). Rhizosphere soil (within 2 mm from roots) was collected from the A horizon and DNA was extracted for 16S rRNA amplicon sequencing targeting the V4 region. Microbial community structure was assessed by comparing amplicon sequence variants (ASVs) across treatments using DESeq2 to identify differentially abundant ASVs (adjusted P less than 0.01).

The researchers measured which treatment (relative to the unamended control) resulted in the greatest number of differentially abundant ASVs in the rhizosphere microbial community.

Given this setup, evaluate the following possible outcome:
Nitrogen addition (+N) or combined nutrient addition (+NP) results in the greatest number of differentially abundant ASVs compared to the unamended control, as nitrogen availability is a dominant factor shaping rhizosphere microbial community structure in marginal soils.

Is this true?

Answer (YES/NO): YES